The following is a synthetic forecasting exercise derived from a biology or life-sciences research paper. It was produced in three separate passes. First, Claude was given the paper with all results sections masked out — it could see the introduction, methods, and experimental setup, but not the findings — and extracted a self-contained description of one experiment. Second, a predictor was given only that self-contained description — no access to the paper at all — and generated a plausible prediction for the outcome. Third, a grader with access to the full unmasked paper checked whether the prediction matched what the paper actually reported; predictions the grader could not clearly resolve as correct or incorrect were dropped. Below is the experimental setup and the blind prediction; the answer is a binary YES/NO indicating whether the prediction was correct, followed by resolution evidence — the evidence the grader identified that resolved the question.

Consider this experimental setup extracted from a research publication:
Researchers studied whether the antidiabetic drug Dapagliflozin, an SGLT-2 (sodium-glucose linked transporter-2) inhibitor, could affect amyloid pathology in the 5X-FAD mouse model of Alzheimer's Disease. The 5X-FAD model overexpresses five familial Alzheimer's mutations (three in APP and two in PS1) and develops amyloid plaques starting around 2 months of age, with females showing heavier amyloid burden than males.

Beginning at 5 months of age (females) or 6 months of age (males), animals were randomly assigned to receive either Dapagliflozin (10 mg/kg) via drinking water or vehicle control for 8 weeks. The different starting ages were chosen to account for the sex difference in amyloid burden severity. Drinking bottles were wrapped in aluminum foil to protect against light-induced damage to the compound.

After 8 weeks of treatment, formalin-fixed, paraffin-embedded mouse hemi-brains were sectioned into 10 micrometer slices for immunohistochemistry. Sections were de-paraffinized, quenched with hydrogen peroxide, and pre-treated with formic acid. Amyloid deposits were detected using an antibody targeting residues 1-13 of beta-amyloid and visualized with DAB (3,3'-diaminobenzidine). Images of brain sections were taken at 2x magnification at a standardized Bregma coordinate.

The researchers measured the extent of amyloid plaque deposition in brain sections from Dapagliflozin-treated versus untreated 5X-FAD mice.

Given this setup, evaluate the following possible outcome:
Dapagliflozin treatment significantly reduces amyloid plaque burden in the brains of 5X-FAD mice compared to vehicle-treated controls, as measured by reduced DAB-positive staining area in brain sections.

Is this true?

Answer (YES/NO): NO